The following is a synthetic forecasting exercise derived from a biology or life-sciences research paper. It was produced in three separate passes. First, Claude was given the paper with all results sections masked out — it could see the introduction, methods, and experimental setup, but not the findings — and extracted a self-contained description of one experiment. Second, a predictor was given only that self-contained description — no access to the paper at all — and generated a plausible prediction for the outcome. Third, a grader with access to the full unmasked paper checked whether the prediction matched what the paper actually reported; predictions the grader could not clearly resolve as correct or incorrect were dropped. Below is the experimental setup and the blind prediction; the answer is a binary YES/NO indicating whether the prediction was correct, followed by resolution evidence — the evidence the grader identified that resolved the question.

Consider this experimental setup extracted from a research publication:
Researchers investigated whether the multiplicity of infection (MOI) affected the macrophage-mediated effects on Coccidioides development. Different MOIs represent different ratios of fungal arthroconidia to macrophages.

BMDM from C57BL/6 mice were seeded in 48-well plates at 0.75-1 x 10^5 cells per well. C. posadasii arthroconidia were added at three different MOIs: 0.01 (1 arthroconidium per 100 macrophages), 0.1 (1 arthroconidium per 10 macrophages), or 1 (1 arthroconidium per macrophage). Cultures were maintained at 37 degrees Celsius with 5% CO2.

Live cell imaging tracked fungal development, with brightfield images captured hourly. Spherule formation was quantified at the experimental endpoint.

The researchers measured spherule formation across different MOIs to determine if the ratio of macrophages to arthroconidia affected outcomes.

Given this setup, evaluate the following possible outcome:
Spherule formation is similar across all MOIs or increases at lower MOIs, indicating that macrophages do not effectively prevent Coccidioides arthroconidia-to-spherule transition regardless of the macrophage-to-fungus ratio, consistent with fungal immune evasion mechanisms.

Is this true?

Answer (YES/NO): NO